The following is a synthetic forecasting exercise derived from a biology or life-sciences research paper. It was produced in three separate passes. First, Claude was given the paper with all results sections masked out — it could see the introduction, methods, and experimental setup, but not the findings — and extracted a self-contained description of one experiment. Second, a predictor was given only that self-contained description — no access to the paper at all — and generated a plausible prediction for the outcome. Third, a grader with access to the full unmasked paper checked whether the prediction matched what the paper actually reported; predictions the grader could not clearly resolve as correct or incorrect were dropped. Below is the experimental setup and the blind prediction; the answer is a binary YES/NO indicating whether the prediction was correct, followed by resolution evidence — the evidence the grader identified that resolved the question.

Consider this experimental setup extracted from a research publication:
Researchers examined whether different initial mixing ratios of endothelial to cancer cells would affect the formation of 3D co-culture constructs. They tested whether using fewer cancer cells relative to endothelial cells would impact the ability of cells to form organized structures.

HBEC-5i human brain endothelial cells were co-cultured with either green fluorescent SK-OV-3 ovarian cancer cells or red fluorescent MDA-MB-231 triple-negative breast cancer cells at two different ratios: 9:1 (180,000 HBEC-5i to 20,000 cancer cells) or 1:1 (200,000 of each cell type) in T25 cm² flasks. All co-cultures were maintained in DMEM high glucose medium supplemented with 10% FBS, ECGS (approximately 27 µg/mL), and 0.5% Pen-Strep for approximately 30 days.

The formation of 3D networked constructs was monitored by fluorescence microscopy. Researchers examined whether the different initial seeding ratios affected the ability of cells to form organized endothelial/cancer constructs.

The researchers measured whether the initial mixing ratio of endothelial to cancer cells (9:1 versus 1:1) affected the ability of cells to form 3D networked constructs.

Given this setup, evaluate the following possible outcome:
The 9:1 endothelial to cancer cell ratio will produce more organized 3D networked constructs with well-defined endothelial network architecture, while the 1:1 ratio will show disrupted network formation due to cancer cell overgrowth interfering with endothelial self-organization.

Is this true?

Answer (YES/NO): NO